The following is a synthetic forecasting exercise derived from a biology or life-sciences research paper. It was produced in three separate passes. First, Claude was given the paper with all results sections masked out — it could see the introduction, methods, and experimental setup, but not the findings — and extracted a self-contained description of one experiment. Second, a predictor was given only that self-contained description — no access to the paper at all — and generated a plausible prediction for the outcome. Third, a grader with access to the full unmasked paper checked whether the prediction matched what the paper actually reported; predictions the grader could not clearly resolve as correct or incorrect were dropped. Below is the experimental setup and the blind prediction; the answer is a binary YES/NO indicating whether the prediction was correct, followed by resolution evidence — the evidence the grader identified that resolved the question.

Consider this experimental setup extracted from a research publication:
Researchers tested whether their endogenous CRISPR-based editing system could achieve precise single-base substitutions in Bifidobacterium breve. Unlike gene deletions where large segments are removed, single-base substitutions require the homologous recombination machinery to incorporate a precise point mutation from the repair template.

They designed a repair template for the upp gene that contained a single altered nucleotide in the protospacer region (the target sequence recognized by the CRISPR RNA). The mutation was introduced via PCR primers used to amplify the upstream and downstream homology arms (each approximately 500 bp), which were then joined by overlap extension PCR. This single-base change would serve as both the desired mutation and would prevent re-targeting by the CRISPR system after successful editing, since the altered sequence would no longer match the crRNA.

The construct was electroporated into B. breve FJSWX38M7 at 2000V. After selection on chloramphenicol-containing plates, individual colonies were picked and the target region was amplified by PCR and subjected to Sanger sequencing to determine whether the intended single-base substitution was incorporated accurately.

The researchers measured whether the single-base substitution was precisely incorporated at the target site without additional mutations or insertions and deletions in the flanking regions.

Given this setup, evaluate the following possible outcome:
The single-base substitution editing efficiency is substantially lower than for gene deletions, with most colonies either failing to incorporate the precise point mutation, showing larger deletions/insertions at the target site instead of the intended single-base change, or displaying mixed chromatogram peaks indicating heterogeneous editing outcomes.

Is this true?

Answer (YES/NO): NO